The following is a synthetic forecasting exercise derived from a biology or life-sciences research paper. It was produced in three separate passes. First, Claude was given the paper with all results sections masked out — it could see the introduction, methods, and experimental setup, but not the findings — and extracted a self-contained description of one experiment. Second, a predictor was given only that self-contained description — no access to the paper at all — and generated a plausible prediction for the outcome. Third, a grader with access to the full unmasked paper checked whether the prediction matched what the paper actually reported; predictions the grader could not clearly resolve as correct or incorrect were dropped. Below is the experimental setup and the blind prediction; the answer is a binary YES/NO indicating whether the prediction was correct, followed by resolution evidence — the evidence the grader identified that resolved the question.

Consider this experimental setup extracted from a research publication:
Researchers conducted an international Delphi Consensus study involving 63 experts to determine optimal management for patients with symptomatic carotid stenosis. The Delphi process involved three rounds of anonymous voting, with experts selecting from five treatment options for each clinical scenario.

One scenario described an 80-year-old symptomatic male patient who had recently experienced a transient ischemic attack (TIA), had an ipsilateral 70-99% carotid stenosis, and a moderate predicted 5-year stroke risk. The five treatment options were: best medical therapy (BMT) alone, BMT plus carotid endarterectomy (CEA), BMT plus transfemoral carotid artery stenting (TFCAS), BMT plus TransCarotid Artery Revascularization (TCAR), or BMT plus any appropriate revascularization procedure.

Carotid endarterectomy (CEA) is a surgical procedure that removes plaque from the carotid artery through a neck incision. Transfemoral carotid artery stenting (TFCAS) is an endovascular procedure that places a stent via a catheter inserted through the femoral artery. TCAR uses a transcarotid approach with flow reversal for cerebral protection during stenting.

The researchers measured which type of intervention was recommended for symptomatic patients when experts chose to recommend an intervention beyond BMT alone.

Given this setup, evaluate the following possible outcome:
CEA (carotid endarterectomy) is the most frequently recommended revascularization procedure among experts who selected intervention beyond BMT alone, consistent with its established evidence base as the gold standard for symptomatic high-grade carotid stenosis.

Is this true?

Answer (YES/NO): YES